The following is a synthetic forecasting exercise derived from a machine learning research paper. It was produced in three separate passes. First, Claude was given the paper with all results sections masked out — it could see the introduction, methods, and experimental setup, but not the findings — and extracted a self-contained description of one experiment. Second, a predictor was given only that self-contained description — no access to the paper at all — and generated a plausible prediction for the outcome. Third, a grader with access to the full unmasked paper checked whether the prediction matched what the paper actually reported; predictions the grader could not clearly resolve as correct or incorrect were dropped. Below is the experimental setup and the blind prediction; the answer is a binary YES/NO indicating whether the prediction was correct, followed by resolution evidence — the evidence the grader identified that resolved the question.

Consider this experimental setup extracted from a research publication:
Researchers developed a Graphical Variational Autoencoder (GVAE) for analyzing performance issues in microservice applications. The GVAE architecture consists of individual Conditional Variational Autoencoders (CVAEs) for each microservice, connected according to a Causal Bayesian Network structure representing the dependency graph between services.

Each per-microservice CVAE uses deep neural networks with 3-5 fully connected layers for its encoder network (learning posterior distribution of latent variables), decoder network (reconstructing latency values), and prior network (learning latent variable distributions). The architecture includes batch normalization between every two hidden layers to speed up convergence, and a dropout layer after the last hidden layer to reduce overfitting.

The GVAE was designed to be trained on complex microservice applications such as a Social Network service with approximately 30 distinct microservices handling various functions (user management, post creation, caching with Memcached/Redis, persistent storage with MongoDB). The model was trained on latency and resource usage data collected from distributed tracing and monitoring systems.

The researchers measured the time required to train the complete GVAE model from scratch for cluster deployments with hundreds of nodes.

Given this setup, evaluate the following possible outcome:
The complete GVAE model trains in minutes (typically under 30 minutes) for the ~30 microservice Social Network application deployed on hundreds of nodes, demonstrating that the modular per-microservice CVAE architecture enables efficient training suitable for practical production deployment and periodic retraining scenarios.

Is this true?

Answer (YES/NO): NO